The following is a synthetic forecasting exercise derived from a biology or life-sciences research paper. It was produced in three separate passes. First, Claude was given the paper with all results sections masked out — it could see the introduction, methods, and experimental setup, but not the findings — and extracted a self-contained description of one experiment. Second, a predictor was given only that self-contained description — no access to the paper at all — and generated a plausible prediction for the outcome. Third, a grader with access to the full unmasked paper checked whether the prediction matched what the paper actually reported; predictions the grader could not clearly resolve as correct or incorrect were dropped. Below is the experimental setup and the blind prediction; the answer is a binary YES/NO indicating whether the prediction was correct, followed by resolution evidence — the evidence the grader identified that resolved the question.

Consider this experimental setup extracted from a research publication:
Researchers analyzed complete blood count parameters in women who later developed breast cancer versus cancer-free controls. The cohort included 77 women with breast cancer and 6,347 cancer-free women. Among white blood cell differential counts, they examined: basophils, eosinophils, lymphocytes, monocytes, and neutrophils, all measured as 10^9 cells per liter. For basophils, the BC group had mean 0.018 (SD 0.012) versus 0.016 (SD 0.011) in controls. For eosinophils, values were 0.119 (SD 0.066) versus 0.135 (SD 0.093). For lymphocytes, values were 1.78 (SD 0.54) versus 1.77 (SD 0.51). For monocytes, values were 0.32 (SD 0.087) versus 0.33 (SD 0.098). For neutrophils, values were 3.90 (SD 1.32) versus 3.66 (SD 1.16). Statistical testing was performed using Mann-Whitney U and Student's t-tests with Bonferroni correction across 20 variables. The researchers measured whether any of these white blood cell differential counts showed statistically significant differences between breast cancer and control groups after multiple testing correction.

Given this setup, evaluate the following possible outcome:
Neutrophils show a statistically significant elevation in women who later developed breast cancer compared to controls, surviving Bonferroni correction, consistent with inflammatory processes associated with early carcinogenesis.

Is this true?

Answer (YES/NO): NO